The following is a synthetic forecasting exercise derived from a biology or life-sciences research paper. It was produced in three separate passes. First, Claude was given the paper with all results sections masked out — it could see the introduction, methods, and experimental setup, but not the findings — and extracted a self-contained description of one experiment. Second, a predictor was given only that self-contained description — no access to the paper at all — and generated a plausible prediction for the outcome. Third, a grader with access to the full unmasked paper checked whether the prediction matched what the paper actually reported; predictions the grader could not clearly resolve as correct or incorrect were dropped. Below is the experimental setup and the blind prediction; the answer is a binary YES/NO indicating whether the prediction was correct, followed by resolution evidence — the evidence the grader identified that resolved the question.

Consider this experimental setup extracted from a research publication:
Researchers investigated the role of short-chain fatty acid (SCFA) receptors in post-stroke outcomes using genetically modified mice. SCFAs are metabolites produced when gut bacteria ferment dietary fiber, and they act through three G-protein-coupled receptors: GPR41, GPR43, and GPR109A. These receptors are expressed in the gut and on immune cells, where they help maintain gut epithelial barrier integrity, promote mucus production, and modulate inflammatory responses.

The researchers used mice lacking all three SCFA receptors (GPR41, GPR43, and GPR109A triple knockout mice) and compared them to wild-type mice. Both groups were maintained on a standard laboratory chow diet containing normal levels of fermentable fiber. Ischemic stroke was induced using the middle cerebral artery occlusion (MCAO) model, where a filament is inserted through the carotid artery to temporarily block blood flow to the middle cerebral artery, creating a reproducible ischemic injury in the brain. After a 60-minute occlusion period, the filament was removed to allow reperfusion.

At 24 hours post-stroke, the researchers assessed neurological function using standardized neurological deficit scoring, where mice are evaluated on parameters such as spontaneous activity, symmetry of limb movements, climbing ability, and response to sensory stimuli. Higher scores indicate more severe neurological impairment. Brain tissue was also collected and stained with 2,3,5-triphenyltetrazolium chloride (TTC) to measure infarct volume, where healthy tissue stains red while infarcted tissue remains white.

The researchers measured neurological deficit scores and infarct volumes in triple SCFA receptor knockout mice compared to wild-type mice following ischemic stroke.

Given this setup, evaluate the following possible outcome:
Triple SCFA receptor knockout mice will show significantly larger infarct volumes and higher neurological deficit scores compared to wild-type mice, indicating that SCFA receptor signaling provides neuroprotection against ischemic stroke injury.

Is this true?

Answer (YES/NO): NO